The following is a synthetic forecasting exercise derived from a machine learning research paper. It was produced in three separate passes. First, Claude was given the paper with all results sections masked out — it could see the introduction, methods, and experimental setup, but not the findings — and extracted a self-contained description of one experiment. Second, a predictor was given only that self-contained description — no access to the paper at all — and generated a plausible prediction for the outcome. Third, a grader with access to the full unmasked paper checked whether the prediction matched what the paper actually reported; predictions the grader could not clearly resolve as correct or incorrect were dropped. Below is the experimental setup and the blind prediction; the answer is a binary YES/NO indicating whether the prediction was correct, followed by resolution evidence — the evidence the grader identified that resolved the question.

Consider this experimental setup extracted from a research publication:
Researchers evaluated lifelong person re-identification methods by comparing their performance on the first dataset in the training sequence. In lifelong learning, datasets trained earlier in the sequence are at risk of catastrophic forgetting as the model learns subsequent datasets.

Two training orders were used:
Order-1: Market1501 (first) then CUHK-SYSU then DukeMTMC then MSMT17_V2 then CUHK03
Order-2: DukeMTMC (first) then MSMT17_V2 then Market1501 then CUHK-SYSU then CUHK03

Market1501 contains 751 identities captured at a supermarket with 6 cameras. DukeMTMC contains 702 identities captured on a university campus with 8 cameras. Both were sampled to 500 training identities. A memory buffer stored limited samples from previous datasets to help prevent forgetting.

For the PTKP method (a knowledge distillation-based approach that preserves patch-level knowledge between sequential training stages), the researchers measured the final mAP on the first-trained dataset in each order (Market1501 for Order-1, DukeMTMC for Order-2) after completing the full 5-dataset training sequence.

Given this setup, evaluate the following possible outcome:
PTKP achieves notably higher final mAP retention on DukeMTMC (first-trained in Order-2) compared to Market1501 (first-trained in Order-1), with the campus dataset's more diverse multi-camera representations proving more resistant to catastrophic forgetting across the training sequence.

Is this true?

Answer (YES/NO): NO